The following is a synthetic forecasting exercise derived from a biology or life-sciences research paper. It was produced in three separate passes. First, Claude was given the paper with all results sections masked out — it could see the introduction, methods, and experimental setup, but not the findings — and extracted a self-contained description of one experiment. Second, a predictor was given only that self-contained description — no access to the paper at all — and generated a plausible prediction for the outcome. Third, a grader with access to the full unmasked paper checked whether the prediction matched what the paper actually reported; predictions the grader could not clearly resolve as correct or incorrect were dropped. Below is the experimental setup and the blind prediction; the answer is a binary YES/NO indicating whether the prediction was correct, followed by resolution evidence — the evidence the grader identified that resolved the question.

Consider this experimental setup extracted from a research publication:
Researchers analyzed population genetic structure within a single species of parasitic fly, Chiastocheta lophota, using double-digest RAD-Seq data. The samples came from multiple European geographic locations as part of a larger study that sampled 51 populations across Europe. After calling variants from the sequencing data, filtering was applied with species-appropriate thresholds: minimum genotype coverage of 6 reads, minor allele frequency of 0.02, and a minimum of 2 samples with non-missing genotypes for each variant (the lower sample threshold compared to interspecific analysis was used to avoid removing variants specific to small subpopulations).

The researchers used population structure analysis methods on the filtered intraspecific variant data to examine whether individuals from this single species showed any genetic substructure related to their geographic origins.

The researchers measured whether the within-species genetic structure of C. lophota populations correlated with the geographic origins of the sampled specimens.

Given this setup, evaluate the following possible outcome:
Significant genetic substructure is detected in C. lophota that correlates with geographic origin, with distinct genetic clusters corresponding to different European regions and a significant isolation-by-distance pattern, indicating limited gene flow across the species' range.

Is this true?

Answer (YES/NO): NO